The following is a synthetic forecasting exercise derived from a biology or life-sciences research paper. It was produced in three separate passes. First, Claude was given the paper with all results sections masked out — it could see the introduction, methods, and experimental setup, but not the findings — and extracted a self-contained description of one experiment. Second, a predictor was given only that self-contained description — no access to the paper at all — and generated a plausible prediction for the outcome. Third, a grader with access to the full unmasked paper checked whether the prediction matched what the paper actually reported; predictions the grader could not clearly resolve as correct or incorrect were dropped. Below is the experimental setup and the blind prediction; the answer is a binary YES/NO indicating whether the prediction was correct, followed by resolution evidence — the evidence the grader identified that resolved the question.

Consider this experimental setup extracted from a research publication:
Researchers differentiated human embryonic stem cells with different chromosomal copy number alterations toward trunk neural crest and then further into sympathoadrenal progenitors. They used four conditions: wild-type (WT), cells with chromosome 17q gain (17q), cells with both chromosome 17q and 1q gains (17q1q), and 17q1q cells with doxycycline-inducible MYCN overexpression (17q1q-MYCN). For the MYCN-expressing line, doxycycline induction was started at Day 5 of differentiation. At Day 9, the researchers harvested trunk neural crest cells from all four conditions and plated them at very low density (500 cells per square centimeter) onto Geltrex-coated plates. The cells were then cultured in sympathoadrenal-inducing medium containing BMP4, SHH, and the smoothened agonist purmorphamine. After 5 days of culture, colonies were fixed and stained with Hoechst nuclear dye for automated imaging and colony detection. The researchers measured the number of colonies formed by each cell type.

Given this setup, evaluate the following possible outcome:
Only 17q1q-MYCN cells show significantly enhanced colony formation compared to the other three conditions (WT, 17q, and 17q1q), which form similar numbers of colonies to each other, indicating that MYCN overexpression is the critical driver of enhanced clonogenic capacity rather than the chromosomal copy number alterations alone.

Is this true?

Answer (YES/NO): NO